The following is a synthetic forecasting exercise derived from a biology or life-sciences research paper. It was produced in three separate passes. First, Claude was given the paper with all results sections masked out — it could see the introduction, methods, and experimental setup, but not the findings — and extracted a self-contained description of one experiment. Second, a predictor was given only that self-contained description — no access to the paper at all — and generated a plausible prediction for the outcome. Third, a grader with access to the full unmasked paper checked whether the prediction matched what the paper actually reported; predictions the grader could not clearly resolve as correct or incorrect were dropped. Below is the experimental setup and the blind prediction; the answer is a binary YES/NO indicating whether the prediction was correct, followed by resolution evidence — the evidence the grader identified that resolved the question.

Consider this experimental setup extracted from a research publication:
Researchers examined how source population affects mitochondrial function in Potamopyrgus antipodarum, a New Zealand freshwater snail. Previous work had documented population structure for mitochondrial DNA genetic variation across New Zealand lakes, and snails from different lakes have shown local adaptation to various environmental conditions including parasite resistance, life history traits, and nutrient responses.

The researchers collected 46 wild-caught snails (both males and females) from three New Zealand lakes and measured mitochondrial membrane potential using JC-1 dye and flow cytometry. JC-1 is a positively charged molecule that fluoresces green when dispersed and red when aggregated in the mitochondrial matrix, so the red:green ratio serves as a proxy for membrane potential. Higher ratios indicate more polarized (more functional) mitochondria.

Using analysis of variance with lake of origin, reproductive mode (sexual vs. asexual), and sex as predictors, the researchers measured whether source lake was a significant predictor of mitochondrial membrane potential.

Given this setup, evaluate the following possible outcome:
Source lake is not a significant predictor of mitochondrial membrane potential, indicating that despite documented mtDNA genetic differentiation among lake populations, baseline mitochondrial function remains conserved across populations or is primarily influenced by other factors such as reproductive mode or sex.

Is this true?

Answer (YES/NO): YES